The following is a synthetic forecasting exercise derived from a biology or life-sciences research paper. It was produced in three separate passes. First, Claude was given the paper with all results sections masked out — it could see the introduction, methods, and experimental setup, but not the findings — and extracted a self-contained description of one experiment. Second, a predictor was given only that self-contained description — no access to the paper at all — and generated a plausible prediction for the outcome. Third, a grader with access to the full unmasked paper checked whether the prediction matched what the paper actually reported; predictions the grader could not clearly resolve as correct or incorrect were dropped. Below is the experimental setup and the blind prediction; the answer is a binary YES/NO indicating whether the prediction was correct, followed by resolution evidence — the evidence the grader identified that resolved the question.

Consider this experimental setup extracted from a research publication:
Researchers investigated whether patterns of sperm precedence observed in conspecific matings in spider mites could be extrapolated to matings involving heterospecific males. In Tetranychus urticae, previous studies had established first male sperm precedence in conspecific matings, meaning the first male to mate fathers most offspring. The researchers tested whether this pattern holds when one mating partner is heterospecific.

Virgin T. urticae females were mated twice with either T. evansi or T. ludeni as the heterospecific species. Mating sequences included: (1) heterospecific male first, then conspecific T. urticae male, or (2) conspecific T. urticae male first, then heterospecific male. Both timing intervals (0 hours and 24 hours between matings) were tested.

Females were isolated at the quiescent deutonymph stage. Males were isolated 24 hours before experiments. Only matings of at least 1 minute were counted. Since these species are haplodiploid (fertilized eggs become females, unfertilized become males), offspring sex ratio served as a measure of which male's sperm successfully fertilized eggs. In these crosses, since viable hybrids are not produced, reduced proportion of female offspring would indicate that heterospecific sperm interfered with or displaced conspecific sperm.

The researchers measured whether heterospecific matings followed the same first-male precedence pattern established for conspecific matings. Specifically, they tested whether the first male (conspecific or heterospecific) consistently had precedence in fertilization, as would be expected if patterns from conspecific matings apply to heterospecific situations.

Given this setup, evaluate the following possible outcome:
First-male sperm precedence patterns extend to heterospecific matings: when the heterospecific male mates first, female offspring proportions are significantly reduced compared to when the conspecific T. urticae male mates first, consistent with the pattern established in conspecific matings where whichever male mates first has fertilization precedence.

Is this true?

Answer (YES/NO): NO